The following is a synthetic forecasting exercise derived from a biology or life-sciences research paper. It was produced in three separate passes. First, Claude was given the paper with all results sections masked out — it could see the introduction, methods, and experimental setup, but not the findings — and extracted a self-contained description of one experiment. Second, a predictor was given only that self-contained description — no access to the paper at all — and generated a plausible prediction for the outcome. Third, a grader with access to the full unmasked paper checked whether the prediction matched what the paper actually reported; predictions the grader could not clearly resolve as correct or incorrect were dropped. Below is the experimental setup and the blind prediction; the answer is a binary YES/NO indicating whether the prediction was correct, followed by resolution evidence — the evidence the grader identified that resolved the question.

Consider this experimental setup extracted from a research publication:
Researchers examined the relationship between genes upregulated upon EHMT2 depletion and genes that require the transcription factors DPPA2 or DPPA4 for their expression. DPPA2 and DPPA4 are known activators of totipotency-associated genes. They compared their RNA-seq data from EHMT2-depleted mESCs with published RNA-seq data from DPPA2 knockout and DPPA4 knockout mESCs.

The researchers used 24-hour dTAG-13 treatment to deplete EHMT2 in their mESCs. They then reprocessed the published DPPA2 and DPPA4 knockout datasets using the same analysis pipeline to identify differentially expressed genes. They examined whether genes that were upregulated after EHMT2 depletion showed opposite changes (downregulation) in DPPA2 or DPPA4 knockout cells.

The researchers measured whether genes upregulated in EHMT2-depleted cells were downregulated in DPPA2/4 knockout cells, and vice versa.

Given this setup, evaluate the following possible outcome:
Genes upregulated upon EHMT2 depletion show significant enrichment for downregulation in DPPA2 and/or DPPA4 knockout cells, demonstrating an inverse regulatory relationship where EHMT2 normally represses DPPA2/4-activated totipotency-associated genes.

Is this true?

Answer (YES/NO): YES